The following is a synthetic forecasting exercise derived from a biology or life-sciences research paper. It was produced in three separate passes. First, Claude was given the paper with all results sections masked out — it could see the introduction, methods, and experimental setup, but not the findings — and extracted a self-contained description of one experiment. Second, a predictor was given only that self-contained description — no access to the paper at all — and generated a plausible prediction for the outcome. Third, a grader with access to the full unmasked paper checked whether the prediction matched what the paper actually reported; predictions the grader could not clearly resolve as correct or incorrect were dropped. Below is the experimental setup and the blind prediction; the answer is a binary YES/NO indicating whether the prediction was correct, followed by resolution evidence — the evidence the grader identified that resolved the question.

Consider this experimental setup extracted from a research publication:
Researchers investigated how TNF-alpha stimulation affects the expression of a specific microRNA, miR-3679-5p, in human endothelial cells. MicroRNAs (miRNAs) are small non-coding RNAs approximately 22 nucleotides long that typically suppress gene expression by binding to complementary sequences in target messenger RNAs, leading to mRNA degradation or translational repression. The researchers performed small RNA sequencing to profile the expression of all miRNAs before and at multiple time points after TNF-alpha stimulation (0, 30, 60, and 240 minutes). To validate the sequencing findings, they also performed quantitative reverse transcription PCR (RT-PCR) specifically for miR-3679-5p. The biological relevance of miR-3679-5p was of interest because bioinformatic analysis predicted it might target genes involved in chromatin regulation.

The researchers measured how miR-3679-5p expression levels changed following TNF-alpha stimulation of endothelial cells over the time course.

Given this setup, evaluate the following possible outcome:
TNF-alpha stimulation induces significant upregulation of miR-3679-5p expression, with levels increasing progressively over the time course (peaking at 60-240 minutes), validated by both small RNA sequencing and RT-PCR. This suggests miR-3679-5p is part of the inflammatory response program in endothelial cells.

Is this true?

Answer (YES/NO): NO